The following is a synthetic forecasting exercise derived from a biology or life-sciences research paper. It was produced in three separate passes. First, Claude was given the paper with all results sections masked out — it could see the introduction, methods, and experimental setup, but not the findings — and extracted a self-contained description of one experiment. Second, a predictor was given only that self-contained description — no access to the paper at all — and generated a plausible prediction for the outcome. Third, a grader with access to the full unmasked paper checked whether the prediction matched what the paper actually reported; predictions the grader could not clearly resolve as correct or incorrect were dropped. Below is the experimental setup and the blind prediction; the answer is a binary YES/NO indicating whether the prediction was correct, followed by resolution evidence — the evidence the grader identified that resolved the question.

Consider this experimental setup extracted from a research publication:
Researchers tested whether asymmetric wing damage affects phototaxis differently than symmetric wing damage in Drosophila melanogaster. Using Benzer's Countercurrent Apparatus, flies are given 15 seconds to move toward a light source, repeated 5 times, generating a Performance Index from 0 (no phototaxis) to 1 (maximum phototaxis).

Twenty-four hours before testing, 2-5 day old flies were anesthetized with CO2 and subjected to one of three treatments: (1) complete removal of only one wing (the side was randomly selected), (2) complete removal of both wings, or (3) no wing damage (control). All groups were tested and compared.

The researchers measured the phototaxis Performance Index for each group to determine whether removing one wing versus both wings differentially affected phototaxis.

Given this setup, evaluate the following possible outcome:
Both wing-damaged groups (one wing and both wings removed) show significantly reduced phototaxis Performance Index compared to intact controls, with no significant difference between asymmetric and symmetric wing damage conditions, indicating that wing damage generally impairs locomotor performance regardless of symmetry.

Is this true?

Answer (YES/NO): NO